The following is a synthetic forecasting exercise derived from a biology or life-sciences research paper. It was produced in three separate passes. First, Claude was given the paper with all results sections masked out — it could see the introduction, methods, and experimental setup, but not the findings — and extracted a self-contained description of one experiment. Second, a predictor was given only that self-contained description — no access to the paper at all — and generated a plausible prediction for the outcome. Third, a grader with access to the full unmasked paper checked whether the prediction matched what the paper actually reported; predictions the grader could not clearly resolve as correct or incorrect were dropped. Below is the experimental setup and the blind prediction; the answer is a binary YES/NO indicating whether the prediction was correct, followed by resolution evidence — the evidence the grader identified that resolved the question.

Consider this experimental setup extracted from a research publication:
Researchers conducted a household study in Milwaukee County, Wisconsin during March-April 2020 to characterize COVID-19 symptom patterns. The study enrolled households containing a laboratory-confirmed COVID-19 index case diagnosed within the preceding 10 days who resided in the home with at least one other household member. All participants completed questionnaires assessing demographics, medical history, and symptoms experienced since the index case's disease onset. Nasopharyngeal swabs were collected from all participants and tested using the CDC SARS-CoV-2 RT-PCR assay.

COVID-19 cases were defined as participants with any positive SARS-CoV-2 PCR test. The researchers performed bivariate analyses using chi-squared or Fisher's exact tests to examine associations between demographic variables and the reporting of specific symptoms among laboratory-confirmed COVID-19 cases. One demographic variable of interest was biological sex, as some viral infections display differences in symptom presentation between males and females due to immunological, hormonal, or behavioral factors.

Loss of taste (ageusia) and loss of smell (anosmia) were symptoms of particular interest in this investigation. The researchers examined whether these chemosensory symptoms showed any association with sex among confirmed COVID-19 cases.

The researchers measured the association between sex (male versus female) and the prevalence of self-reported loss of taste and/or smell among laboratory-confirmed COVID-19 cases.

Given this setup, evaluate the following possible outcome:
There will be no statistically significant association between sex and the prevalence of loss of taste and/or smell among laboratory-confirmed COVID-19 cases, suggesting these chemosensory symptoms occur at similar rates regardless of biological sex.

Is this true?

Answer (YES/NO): YES